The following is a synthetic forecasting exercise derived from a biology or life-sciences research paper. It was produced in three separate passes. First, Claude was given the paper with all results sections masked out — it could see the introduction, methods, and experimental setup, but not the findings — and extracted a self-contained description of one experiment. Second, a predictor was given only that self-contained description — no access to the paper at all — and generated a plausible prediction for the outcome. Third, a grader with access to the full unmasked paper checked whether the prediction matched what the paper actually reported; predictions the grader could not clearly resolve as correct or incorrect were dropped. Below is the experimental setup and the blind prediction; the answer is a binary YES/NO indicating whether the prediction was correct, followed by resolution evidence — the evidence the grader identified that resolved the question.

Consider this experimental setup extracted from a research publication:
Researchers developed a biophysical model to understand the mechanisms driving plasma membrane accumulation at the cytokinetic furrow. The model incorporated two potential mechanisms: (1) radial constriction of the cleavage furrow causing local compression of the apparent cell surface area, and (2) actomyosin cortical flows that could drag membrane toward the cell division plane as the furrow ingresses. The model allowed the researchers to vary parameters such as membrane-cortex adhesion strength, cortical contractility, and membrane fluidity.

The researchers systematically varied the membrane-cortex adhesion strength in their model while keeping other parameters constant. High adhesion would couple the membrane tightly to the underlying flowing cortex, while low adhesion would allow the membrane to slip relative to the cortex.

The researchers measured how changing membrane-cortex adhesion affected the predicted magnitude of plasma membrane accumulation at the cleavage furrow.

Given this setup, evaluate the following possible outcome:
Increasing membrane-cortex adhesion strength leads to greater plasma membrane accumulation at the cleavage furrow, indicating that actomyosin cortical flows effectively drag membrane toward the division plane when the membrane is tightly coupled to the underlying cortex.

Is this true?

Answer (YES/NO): NO